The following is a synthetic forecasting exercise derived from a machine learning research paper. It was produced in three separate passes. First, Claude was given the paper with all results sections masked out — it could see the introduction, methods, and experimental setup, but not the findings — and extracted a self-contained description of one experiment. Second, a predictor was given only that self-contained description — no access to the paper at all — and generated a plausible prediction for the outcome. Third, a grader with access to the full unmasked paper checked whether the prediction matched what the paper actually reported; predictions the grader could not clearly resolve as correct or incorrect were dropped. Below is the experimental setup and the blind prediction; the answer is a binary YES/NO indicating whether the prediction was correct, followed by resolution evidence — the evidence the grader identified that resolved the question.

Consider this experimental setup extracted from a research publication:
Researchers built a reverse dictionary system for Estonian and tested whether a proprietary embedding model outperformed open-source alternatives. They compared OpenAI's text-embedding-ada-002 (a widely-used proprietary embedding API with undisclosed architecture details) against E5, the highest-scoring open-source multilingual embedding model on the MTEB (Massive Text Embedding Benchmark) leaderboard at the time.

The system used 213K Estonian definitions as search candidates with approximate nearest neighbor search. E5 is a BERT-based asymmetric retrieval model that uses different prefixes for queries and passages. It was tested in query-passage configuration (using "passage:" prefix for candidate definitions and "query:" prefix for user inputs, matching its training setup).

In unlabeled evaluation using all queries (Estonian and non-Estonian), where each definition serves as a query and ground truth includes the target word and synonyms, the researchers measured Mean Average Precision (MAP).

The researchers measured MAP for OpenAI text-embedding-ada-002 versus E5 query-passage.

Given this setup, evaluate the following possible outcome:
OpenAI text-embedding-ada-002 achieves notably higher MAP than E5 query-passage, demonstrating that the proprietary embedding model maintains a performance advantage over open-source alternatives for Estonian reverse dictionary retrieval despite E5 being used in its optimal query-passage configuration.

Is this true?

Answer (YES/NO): NO